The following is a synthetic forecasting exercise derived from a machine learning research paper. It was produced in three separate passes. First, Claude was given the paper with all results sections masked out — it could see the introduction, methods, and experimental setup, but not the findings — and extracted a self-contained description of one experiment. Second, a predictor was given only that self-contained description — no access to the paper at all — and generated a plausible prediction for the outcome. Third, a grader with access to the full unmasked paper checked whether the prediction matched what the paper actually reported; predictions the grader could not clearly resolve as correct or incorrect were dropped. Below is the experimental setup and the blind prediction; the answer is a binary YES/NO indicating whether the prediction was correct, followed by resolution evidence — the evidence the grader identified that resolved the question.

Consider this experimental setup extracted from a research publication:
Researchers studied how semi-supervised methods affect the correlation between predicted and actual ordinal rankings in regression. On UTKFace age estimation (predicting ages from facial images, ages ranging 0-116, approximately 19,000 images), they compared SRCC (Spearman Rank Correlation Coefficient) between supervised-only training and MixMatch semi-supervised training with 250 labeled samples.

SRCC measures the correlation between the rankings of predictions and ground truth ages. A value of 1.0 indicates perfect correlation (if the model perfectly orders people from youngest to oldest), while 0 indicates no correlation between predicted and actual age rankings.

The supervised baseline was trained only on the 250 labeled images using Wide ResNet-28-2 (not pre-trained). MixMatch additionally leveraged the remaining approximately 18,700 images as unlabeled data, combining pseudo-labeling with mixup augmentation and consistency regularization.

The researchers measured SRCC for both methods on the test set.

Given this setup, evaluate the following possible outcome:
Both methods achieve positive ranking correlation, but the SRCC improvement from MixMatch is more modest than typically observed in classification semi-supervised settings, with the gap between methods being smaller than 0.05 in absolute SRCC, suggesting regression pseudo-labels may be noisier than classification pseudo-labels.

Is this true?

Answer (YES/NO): NO